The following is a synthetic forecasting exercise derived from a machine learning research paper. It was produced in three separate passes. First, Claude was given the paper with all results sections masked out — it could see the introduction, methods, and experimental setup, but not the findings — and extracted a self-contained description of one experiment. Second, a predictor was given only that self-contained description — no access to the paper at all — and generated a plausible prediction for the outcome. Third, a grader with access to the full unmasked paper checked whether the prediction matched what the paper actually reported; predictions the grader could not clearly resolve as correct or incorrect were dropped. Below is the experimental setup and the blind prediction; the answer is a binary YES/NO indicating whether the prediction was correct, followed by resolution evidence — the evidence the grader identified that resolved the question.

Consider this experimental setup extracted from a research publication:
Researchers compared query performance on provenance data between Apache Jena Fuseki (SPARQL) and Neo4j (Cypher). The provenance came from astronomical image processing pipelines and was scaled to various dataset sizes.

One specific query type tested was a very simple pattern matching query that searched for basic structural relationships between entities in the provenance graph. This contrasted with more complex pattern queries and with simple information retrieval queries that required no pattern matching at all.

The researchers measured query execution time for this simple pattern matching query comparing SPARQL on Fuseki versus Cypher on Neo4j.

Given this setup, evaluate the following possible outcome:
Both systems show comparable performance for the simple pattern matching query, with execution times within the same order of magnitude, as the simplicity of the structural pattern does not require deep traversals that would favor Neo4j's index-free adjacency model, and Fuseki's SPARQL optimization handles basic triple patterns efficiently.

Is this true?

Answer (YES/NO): NO